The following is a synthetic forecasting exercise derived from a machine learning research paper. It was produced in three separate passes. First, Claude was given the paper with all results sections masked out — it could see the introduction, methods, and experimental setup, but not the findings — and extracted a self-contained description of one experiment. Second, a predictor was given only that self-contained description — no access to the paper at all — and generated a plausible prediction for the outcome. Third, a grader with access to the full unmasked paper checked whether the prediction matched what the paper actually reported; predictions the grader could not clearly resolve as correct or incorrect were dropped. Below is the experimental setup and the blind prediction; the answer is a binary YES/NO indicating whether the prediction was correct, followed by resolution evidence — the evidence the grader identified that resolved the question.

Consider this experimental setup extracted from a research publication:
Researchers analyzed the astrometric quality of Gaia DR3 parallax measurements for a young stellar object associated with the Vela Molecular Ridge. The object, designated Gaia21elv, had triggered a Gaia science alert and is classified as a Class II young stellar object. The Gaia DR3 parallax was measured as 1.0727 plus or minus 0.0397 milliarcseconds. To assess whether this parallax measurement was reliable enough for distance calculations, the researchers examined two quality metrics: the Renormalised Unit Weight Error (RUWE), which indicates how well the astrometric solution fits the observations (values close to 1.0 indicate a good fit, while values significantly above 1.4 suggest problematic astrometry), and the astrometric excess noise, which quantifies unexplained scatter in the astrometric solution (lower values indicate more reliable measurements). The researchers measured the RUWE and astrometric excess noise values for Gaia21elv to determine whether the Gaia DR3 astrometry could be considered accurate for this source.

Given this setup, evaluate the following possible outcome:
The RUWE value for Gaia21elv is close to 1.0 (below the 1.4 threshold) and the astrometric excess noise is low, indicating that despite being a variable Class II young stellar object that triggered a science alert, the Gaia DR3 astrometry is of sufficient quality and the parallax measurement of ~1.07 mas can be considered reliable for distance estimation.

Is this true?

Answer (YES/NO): YES